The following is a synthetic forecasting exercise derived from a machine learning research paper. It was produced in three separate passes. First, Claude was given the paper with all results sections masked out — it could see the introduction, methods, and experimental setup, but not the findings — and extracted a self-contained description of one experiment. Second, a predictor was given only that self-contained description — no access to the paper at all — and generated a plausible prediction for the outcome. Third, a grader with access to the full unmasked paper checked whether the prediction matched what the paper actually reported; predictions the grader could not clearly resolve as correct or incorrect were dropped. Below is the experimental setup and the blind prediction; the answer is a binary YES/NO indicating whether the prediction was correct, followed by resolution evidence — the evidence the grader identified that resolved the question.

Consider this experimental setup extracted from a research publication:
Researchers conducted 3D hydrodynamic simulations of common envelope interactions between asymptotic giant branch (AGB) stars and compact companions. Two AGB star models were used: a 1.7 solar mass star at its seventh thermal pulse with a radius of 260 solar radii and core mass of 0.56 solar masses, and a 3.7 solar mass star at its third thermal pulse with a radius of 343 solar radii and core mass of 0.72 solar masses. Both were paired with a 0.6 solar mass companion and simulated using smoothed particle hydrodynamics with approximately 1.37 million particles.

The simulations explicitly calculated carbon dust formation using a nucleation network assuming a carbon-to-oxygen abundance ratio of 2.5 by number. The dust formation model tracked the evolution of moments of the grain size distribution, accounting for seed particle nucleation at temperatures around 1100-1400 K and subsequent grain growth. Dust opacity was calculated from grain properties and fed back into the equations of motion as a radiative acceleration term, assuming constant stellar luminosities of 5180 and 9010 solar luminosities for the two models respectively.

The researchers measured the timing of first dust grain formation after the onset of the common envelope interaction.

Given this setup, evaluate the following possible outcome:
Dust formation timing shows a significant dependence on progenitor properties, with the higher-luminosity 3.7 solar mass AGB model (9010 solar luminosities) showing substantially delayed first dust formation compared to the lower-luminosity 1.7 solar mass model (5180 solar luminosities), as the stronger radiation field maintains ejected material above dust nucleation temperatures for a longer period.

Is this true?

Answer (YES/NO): NO